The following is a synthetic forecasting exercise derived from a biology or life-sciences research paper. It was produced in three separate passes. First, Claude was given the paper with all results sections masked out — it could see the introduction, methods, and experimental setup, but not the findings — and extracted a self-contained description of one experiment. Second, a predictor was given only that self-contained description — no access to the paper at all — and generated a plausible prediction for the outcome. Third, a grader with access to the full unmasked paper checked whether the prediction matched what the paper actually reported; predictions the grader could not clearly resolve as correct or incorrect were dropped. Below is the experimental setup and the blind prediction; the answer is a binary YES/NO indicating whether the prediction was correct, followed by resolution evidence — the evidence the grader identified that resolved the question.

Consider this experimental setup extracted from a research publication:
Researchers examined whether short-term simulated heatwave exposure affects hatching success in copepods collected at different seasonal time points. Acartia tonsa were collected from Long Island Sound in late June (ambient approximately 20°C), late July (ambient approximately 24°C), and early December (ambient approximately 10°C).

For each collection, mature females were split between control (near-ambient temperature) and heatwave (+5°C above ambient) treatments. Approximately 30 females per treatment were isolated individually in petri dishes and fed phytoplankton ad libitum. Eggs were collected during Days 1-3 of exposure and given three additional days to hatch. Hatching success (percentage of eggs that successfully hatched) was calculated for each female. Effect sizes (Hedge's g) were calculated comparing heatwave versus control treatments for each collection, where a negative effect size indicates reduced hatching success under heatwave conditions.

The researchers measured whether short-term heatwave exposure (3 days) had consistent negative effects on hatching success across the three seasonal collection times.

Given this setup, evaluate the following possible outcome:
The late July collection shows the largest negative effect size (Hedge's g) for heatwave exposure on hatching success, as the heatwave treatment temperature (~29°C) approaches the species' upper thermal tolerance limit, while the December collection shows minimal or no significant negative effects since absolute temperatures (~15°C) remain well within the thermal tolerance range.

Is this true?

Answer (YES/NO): YES